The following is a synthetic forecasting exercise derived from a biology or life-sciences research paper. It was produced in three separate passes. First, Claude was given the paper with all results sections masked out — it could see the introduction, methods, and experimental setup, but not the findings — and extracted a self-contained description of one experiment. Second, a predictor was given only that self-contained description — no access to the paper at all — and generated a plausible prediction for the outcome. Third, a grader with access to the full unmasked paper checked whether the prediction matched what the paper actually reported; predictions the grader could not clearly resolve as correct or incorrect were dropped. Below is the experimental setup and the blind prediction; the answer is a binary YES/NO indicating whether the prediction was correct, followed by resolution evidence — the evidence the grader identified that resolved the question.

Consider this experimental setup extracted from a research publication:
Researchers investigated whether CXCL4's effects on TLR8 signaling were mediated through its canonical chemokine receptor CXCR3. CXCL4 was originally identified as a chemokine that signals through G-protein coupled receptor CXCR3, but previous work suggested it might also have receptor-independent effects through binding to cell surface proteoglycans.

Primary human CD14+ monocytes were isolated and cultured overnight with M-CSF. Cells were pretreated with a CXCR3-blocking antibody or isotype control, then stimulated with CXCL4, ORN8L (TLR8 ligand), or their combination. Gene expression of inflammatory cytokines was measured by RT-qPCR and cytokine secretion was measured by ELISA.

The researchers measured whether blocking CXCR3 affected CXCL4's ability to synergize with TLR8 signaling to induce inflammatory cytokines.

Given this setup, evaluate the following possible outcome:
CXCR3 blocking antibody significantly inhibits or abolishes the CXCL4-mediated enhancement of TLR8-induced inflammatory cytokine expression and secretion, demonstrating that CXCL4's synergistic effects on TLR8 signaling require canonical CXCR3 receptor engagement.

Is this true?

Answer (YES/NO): NO